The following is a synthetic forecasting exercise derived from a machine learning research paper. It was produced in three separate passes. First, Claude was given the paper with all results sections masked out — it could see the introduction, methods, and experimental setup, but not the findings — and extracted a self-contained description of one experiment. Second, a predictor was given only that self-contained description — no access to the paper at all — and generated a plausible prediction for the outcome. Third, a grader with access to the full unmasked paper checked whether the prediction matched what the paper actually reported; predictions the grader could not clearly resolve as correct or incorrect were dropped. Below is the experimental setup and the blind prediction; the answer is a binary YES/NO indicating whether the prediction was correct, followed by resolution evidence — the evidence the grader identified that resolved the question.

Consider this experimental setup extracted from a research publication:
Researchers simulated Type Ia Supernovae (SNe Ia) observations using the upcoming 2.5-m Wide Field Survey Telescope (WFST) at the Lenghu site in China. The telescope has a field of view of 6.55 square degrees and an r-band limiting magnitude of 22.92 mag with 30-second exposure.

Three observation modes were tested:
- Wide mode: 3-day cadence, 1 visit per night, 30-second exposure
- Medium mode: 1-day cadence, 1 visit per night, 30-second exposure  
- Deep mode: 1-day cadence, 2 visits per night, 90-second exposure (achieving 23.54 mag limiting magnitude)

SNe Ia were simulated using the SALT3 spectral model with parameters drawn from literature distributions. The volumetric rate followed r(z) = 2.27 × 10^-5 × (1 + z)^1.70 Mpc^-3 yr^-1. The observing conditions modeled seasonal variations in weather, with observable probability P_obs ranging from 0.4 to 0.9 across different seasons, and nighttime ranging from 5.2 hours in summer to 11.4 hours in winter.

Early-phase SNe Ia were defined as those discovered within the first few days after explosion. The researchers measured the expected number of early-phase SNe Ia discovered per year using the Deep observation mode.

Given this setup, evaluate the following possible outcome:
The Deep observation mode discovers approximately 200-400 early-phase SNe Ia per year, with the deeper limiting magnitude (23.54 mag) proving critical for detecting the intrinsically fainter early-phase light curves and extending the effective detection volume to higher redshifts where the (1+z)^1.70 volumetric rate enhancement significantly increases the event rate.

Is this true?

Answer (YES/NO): NO